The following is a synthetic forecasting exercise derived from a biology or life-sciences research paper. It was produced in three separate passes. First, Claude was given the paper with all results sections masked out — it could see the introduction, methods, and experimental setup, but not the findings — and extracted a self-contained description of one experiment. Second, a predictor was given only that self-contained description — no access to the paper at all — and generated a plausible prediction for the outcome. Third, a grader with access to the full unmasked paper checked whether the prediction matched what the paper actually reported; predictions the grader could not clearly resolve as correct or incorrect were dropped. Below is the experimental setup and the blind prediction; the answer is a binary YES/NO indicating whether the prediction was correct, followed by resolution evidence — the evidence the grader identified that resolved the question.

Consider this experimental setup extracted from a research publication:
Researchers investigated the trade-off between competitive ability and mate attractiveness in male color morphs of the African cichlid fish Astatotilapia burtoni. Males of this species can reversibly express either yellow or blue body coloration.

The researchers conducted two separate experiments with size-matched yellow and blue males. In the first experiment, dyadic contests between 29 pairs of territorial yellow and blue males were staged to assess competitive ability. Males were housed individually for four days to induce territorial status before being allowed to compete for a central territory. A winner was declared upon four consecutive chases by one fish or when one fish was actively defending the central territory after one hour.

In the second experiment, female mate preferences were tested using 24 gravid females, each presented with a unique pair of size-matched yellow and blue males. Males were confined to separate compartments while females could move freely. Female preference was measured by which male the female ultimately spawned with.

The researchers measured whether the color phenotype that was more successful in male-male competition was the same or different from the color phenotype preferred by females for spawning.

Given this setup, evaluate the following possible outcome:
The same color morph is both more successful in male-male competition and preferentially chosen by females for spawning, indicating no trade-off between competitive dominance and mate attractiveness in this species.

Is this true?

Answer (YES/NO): NO